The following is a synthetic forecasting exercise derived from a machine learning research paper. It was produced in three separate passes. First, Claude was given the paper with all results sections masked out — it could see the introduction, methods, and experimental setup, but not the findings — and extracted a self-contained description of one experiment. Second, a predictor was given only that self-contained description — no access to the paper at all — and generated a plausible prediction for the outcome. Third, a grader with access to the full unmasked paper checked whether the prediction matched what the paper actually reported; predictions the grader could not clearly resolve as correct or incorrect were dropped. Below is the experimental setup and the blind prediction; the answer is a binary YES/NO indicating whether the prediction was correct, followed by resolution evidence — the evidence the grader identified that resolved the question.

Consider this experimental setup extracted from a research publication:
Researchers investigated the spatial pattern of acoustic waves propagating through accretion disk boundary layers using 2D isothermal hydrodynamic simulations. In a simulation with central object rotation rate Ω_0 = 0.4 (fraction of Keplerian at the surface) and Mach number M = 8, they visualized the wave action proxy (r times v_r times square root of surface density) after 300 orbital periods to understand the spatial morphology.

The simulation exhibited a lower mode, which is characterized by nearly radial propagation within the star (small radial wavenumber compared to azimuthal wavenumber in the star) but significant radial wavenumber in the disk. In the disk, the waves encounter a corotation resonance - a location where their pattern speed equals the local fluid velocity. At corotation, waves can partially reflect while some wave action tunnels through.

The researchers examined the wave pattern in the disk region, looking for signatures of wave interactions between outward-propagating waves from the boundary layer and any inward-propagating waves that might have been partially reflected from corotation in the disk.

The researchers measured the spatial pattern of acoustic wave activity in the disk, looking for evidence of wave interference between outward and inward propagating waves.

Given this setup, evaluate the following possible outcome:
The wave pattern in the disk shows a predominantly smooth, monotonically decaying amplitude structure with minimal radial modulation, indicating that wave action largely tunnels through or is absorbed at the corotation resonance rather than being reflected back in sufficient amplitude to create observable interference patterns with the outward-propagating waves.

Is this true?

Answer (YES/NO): NO